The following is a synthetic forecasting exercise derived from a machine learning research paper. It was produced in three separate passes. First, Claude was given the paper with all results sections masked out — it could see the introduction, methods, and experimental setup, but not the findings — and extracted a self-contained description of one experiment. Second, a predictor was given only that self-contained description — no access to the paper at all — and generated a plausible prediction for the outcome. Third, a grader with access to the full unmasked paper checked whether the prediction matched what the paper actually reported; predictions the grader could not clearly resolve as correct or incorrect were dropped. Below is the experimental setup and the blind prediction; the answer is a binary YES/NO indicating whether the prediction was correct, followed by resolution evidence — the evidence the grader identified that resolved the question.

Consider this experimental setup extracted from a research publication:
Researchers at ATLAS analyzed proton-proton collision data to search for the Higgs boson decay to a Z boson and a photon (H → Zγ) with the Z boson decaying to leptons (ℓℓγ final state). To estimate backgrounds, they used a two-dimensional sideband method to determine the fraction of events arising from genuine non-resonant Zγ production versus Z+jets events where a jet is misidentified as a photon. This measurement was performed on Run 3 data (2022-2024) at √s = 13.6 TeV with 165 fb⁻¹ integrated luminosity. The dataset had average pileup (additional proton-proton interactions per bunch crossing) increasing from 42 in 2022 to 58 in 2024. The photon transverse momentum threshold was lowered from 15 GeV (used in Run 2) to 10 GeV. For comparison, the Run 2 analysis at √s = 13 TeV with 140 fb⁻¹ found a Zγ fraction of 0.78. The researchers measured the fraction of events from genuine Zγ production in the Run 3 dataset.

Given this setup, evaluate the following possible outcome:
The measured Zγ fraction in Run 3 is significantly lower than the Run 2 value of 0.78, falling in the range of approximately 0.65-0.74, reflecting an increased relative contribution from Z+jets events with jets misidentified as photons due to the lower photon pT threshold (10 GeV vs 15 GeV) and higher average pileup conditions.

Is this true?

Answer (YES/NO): NO